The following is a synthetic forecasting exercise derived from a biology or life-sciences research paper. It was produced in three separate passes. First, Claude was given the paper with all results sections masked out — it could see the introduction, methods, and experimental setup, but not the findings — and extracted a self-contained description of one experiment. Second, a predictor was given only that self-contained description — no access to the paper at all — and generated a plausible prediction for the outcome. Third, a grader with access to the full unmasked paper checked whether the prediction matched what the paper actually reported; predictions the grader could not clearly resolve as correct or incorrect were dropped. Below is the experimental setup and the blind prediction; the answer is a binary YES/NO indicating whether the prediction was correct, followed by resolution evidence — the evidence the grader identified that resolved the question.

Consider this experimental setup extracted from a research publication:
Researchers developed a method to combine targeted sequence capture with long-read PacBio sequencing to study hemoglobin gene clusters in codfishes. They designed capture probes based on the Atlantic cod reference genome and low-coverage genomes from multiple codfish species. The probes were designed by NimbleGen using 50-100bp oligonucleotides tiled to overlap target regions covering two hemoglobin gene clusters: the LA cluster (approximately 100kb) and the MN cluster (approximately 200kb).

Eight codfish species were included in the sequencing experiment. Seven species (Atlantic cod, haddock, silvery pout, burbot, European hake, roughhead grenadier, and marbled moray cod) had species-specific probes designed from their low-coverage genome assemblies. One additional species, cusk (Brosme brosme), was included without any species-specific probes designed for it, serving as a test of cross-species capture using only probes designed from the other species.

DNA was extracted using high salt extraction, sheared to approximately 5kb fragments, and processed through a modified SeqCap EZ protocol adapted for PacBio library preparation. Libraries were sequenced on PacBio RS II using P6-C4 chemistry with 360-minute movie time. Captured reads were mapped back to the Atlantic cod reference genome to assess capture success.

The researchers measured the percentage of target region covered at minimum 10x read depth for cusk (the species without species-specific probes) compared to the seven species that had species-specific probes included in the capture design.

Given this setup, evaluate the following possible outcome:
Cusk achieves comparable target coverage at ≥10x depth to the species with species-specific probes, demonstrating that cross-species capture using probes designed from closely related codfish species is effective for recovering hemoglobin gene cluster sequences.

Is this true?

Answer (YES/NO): YES